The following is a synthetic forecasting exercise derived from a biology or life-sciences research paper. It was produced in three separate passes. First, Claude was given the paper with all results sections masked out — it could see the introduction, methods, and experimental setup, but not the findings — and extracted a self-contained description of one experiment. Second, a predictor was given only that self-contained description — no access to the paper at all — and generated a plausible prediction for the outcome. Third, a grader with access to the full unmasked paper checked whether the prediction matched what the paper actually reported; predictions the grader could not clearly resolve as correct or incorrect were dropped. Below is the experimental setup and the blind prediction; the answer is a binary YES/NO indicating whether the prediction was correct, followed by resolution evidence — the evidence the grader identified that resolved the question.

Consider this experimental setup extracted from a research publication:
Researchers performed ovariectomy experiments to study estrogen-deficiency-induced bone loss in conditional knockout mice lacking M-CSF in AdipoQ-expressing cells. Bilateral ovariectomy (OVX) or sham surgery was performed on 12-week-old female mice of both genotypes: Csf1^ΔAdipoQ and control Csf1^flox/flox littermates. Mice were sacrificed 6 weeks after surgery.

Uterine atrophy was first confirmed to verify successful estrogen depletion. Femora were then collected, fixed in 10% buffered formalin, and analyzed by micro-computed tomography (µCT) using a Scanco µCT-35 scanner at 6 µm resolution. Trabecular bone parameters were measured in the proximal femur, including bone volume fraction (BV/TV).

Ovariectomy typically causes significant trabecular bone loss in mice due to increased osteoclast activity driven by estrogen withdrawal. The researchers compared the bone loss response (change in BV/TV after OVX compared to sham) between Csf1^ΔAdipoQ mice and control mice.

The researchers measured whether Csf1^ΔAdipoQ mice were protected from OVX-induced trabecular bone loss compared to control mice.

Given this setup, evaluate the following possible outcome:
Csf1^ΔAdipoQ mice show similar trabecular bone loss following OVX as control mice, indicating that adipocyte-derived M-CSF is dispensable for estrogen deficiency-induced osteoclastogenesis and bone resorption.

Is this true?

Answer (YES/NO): NO